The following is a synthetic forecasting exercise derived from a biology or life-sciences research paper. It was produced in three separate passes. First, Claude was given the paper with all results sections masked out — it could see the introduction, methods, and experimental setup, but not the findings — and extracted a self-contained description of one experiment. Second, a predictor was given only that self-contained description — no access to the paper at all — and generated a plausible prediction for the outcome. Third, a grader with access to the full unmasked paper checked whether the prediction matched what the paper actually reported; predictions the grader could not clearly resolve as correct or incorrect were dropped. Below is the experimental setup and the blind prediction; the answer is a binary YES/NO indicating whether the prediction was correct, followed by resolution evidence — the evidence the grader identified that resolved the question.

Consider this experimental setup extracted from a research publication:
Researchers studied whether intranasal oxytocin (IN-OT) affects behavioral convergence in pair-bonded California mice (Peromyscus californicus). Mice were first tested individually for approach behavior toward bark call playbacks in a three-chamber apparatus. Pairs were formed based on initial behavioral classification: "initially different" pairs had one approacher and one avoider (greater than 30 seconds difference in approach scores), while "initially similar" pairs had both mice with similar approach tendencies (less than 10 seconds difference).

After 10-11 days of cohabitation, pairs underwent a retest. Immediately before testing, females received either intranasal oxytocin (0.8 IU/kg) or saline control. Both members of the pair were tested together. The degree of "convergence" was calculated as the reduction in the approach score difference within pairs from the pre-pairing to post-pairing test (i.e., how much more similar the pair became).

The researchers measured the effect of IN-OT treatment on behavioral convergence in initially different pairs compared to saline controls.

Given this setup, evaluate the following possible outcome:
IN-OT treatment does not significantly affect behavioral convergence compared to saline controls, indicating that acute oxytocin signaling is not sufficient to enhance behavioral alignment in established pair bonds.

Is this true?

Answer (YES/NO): NO